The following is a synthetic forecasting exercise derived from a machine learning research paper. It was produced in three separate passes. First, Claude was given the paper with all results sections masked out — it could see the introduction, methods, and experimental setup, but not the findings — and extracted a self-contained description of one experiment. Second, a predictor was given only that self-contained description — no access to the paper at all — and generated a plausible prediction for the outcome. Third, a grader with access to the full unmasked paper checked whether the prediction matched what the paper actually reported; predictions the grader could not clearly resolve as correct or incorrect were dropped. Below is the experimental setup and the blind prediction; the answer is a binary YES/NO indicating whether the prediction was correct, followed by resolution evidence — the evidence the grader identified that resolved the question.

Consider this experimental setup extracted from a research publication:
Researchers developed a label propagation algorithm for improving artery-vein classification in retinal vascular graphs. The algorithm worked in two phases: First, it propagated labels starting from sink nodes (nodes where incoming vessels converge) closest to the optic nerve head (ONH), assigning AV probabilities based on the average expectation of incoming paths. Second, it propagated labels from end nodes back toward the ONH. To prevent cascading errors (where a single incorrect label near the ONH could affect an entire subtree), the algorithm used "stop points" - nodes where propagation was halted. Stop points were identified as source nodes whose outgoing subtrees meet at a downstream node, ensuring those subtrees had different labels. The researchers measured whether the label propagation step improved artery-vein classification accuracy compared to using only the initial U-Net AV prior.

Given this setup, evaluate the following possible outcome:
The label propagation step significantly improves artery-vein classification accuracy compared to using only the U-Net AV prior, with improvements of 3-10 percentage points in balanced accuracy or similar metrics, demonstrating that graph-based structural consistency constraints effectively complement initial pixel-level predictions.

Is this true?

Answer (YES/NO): YES